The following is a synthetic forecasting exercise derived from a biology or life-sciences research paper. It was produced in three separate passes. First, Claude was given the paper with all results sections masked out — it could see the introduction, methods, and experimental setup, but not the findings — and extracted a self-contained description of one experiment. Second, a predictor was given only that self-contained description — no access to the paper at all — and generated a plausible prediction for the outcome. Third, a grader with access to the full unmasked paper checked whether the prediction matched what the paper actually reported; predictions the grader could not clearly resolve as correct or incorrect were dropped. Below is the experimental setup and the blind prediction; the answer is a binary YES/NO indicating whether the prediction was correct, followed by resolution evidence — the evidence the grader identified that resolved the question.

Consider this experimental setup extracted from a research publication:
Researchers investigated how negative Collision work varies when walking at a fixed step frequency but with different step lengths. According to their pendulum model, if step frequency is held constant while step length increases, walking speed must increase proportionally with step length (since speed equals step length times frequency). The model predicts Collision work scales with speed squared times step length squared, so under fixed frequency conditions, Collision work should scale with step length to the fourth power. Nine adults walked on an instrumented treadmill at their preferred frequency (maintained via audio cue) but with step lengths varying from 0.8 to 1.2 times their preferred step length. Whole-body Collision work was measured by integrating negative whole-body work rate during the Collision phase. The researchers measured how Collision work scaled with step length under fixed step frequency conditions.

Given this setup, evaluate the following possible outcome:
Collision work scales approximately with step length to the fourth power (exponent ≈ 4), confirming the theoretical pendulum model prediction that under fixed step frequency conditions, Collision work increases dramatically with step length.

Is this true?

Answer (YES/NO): YES